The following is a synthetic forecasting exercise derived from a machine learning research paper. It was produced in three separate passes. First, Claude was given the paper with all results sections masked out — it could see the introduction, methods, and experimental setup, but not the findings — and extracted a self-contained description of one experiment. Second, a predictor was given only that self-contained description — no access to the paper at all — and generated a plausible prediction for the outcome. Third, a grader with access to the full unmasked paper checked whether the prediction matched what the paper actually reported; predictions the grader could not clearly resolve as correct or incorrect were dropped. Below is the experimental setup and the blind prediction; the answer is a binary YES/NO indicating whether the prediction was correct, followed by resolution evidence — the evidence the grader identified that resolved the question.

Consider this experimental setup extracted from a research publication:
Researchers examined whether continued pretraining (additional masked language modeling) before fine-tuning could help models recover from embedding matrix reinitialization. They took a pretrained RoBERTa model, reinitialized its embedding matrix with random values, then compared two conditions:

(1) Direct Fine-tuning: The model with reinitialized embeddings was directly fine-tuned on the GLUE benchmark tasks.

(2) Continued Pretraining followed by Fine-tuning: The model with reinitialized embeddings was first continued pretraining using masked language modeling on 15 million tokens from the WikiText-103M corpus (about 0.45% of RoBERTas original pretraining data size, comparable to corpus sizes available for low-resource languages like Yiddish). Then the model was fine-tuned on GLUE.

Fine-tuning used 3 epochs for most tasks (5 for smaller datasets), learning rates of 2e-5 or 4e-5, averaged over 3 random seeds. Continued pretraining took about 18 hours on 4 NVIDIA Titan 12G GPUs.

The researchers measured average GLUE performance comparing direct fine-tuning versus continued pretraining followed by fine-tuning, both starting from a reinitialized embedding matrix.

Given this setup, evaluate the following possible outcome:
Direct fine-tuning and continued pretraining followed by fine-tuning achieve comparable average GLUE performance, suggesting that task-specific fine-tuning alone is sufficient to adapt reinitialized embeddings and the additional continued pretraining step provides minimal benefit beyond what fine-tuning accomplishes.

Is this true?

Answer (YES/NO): NO